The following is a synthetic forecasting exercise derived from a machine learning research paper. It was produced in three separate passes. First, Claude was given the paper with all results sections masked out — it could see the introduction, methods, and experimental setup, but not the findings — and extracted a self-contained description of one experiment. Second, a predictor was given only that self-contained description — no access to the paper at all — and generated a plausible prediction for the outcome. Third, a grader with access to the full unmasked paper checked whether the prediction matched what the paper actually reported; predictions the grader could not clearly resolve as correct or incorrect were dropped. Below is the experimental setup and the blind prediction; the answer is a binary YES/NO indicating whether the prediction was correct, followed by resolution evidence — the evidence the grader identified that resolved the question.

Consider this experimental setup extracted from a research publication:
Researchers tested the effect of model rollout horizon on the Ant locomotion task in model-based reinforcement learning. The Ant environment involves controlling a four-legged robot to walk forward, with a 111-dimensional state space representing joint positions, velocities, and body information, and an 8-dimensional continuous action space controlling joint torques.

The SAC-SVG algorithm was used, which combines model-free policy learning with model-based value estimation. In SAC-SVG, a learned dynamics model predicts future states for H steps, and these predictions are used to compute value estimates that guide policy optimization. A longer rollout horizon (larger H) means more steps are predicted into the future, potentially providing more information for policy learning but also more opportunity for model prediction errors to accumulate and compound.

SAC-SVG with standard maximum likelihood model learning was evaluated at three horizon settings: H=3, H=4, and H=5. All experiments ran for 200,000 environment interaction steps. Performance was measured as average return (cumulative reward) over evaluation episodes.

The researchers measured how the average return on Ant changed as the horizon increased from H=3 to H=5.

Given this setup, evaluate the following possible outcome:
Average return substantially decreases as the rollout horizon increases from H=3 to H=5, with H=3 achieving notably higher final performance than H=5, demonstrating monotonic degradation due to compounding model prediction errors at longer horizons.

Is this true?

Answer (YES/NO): NO